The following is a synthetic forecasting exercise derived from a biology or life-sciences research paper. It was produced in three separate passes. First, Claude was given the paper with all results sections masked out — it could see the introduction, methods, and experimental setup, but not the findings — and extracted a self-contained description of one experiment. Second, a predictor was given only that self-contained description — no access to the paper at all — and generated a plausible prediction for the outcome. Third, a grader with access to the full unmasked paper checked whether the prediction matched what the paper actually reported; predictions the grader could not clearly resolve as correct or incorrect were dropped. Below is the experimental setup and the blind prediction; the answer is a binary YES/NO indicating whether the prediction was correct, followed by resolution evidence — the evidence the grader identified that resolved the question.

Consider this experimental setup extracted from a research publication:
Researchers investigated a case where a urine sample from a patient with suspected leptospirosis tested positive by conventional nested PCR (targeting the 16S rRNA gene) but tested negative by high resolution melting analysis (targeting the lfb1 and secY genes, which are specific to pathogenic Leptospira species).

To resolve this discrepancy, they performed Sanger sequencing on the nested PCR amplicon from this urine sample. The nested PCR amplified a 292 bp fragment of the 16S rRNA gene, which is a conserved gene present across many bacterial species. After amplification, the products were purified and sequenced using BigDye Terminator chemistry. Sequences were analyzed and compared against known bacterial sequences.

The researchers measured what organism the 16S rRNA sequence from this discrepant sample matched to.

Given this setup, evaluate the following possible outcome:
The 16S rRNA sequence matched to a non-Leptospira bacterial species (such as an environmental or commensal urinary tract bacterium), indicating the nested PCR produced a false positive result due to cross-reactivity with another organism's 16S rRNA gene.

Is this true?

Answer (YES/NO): YES